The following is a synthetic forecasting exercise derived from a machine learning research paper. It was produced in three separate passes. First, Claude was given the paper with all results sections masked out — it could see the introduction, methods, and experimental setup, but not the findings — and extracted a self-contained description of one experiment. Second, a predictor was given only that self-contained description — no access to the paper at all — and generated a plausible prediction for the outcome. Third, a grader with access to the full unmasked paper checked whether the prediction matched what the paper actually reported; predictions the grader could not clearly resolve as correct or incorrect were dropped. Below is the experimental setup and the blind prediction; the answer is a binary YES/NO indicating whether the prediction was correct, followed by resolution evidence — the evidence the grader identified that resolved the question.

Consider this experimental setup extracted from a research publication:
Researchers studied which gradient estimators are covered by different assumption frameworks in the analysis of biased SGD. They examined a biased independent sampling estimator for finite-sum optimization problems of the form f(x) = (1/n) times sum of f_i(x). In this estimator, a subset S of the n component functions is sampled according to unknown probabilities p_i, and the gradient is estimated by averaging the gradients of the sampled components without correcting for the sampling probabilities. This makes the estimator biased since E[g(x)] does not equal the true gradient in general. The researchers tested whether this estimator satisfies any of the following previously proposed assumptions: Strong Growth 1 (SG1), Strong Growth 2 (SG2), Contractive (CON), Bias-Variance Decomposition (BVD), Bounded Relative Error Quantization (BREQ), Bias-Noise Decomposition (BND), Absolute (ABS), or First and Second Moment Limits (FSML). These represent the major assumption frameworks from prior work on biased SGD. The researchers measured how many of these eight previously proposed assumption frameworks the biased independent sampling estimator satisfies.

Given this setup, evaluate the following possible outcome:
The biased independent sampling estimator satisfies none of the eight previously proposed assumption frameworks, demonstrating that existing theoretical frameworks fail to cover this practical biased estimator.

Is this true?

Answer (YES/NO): YES